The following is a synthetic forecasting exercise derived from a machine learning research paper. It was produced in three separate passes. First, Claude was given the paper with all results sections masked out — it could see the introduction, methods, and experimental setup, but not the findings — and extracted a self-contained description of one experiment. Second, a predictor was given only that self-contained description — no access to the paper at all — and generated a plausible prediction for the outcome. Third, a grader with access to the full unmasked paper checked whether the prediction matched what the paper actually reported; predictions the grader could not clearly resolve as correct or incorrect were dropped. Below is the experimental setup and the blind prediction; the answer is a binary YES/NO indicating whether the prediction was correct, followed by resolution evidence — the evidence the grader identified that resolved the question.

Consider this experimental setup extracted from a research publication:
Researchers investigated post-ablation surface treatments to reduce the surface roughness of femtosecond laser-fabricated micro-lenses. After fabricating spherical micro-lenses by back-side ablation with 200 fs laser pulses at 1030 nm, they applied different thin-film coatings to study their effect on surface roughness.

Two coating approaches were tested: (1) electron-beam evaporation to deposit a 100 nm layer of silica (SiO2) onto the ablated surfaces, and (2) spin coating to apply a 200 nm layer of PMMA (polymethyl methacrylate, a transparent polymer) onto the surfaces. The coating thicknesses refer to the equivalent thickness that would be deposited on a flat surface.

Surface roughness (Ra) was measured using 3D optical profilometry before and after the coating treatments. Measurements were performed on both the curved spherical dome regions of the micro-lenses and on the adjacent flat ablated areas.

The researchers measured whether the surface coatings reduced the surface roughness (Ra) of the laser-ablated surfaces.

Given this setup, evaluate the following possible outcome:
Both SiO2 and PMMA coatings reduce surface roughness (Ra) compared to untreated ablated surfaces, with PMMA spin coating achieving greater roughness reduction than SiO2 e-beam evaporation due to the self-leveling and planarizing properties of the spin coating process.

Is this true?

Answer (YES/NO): NO